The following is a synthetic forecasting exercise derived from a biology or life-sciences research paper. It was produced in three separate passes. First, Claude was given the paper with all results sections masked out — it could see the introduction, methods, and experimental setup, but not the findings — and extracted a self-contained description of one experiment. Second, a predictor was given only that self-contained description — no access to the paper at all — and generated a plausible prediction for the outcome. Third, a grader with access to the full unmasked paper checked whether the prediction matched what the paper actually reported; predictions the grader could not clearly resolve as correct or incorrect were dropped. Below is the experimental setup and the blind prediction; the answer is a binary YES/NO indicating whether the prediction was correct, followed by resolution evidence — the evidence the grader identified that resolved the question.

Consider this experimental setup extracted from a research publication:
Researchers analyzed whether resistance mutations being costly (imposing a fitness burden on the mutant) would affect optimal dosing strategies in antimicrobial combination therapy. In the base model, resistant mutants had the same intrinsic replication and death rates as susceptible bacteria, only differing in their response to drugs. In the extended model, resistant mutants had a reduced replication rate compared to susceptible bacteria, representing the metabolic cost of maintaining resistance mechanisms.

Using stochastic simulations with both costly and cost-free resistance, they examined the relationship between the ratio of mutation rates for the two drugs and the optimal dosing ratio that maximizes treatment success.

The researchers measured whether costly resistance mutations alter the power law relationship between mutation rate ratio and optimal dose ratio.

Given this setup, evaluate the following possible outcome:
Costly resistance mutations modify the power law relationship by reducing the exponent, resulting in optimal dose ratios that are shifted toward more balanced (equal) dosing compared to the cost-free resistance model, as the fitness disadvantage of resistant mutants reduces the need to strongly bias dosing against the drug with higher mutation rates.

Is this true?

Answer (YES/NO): NO